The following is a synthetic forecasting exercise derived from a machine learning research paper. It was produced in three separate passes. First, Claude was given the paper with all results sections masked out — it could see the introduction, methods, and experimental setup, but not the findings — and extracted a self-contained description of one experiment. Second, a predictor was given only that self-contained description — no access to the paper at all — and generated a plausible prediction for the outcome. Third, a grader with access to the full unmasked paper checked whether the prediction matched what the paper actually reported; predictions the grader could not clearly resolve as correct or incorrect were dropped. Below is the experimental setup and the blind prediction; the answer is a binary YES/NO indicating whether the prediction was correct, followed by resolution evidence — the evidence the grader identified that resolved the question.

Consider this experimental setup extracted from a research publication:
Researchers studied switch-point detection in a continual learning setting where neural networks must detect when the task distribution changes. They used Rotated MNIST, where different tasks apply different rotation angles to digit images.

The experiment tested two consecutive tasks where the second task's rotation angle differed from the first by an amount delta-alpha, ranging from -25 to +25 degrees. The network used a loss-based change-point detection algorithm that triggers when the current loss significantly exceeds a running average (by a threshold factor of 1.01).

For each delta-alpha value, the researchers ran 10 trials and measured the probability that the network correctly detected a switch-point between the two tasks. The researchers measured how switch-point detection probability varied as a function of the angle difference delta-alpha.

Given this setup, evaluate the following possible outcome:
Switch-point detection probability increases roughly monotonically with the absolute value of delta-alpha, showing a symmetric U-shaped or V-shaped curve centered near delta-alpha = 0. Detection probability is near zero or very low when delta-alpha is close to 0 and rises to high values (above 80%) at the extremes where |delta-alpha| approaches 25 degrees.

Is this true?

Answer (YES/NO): NO